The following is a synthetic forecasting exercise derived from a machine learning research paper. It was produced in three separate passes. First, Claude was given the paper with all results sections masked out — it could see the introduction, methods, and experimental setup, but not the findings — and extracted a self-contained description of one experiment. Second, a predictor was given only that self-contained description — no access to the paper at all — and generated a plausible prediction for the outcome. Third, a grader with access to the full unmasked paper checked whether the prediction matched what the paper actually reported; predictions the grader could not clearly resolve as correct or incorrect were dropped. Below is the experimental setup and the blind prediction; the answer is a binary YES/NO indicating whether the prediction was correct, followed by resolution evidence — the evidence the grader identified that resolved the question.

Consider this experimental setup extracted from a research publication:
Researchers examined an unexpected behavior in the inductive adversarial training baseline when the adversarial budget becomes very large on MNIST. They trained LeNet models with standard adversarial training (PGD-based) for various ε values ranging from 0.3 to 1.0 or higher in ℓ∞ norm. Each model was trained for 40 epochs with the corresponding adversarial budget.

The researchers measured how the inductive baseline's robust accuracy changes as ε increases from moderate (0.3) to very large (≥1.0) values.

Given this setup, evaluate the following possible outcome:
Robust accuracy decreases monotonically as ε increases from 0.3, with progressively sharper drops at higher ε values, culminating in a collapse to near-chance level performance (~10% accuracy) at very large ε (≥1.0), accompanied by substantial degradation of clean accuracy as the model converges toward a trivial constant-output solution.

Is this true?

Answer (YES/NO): NO